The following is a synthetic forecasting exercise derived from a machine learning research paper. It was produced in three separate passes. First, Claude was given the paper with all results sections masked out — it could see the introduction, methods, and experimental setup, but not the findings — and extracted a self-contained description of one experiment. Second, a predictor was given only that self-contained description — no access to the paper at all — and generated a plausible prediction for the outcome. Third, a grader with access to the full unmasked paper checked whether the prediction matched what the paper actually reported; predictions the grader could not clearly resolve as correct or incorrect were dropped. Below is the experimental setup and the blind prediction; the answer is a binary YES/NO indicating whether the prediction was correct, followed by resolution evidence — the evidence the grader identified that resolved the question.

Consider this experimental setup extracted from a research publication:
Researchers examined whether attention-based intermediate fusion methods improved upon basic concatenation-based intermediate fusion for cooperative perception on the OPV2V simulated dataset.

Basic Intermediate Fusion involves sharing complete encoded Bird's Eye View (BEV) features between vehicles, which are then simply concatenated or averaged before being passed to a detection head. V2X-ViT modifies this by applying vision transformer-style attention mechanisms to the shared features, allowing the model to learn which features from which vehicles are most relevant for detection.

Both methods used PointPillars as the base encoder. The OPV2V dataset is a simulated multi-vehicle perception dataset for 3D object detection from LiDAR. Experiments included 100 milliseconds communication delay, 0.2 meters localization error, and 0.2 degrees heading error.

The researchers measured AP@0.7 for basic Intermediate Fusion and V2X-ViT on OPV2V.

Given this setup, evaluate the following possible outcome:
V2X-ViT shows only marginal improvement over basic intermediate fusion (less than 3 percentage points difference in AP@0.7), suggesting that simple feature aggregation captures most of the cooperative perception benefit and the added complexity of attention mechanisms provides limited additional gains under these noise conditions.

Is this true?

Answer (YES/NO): NO